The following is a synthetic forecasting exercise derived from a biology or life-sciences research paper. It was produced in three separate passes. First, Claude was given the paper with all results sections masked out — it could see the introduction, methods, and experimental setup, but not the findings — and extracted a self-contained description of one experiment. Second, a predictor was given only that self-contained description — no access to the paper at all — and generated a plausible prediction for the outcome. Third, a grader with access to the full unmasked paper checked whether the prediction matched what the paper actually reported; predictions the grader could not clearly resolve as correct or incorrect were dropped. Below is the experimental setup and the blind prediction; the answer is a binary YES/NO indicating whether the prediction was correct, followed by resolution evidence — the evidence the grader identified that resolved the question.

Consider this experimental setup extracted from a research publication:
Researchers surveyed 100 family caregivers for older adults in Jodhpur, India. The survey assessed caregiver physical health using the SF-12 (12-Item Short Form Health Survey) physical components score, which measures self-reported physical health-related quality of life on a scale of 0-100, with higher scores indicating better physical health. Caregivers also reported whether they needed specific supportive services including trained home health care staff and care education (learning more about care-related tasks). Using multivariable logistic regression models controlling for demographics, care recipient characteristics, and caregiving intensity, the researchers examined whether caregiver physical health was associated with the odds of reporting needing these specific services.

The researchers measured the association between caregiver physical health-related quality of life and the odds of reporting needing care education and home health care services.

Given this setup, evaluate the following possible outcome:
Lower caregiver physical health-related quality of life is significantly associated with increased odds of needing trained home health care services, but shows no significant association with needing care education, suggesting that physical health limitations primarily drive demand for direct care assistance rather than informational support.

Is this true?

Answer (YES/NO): NO